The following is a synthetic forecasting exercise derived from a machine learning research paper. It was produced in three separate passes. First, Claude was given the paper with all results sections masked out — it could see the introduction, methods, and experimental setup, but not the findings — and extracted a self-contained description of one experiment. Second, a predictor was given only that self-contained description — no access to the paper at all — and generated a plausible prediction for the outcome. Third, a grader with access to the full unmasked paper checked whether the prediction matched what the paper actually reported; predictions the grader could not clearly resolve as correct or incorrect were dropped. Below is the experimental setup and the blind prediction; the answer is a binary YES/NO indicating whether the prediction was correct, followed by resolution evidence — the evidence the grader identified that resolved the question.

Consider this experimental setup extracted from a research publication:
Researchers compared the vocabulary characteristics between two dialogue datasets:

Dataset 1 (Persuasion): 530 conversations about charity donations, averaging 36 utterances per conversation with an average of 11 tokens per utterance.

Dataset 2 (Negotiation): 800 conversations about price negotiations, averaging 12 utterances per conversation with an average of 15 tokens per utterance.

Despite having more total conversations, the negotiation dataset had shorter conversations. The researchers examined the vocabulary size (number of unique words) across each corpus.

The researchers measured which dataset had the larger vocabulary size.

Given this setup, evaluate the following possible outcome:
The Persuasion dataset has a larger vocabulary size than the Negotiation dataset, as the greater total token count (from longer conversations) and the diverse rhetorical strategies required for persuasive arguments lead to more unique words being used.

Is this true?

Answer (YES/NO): YES